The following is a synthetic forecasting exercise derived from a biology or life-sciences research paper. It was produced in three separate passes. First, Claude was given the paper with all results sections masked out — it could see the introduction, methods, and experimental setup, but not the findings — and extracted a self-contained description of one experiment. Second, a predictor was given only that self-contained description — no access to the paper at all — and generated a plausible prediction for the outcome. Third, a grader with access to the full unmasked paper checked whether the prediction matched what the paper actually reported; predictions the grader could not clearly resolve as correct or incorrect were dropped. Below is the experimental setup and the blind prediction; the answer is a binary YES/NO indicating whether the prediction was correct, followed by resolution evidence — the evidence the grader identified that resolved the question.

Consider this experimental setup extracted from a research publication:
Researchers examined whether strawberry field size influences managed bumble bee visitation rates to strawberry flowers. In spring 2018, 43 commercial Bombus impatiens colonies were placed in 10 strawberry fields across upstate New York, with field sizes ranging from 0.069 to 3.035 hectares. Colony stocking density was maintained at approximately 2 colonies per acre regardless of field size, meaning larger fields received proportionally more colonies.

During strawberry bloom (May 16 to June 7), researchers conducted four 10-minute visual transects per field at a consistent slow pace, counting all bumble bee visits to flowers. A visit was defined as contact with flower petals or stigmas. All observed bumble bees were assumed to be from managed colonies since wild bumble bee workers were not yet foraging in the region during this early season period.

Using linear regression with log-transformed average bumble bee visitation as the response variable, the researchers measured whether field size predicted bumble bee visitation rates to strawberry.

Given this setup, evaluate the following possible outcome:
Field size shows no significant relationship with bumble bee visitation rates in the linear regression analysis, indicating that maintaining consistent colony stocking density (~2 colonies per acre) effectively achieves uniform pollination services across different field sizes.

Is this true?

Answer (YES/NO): NO